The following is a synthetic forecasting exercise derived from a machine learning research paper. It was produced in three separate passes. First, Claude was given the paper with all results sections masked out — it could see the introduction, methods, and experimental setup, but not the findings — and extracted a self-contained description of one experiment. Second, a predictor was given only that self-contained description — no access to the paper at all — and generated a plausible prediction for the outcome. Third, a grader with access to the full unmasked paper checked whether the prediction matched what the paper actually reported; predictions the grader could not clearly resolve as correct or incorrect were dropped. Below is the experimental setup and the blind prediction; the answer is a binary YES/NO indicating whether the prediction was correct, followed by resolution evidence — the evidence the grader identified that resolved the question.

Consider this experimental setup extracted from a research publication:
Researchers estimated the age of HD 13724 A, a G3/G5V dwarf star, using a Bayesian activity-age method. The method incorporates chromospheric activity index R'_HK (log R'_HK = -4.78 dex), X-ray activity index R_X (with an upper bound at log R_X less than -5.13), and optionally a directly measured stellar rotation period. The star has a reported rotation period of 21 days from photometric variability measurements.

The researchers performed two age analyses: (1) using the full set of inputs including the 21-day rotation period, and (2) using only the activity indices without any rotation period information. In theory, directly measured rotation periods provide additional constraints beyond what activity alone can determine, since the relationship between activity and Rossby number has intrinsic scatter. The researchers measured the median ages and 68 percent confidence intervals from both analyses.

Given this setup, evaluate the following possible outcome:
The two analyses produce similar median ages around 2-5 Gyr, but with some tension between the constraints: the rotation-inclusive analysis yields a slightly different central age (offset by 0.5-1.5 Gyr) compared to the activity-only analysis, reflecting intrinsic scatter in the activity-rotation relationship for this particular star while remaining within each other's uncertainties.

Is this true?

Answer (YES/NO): NO